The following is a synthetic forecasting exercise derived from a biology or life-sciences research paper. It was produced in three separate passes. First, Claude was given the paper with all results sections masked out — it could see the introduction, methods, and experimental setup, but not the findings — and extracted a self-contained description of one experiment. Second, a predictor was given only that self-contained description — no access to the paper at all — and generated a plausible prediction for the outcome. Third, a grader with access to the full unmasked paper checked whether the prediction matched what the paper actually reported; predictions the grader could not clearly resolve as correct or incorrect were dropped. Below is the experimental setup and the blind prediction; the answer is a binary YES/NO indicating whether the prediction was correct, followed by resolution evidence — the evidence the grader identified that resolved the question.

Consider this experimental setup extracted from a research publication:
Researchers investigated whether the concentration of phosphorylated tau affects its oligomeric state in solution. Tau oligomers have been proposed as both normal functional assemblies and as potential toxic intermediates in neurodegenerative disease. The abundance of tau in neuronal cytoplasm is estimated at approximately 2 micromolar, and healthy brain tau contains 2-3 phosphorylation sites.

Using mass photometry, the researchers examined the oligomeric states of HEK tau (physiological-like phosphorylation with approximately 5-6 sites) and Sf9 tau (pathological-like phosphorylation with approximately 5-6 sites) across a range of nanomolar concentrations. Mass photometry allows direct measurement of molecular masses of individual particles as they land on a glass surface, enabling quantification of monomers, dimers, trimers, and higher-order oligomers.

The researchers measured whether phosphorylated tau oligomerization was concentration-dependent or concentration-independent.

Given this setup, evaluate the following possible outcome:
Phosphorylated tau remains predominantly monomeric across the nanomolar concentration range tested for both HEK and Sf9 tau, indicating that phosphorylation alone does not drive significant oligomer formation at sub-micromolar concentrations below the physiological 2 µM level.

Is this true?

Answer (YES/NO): NO